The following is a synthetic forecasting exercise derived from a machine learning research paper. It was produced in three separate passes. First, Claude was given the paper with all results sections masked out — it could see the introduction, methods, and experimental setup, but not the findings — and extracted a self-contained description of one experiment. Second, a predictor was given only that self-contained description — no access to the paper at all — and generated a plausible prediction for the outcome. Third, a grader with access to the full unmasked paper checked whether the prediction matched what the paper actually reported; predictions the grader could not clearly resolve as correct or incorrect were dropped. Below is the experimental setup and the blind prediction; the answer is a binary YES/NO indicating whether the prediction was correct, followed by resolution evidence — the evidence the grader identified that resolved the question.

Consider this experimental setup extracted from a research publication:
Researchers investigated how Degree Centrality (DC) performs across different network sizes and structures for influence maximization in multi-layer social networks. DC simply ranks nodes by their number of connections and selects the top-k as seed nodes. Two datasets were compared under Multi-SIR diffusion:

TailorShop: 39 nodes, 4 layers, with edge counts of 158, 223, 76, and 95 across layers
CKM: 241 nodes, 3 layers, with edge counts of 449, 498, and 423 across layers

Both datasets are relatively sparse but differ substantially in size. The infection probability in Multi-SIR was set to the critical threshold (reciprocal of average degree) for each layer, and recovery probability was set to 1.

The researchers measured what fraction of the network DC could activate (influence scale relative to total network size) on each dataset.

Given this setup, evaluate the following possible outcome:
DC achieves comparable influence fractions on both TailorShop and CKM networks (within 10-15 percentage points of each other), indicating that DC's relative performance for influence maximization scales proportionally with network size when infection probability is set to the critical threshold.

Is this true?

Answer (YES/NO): NO